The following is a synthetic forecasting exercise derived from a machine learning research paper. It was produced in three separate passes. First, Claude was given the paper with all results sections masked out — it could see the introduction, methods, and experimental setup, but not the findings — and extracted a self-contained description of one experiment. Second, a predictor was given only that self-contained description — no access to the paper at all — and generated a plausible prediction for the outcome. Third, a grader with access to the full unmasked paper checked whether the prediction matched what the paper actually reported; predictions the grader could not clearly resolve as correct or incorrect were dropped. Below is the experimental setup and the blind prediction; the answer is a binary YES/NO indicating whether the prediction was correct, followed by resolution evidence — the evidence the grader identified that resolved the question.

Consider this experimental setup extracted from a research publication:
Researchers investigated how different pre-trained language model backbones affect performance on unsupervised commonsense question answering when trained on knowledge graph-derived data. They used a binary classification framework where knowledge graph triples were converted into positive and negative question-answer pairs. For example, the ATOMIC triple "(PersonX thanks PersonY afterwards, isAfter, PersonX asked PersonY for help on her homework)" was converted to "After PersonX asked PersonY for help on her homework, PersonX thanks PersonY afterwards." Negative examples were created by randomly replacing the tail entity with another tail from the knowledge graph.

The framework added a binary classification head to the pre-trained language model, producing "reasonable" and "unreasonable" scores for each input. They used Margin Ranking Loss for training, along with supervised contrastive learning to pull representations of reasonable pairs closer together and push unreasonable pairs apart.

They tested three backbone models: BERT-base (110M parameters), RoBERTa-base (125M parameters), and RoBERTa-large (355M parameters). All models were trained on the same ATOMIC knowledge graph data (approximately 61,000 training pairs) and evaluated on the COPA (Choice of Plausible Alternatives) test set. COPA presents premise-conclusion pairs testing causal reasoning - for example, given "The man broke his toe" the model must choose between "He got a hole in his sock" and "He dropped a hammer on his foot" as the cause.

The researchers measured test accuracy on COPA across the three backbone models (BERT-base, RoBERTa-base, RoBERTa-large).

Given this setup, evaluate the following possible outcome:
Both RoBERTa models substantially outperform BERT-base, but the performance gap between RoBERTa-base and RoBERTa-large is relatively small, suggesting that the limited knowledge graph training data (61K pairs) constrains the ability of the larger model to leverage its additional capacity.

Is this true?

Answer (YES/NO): NO